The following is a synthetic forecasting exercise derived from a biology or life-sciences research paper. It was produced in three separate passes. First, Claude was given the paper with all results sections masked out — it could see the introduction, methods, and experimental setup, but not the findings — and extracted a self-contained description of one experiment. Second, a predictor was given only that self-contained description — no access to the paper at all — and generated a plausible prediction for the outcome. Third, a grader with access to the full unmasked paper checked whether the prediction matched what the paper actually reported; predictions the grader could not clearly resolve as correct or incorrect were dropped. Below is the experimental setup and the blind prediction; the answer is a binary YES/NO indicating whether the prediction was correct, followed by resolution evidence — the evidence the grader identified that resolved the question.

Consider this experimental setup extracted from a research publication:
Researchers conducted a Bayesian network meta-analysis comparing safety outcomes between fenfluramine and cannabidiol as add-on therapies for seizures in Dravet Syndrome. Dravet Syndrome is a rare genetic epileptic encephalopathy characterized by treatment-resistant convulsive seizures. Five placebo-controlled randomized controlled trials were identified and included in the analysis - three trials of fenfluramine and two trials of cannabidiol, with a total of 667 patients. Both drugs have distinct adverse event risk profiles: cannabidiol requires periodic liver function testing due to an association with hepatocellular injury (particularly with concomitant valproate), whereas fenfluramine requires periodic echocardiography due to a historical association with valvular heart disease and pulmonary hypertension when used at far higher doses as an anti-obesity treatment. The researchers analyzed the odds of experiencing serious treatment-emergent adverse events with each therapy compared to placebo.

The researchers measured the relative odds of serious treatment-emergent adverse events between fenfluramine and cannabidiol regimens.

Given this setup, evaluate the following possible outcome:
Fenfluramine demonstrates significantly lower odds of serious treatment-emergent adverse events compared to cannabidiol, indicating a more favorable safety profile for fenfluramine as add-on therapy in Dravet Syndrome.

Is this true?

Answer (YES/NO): NO